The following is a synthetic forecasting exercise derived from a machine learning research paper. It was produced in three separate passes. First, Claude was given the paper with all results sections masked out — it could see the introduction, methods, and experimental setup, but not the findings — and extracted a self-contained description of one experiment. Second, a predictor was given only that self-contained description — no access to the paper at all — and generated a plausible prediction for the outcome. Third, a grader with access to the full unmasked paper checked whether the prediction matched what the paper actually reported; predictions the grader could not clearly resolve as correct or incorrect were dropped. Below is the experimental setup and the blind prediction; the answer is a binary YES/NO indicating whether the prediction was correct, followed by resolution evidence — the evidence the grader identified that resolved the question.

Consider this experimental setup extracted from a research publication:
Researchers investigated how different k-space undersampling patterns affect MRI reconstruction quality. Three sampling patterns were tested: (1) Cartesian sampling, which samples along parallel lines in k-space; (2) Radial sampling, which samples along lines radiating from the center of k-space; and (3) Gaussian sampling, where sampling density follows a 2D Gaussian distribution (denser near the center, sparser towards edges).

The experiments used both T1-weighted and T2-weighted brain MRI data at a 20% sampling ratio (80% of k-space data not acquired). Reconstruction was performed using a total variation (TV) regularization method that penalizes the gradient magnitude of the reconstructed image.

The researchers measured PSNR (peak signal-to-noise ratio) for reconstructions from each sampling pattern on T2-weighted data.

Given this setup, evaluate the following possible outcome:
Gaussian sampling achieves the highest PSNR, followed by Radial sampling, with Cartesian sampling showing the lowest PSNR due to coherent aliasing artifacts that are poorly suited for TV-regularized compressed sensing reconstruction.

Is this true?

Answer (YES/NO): YES